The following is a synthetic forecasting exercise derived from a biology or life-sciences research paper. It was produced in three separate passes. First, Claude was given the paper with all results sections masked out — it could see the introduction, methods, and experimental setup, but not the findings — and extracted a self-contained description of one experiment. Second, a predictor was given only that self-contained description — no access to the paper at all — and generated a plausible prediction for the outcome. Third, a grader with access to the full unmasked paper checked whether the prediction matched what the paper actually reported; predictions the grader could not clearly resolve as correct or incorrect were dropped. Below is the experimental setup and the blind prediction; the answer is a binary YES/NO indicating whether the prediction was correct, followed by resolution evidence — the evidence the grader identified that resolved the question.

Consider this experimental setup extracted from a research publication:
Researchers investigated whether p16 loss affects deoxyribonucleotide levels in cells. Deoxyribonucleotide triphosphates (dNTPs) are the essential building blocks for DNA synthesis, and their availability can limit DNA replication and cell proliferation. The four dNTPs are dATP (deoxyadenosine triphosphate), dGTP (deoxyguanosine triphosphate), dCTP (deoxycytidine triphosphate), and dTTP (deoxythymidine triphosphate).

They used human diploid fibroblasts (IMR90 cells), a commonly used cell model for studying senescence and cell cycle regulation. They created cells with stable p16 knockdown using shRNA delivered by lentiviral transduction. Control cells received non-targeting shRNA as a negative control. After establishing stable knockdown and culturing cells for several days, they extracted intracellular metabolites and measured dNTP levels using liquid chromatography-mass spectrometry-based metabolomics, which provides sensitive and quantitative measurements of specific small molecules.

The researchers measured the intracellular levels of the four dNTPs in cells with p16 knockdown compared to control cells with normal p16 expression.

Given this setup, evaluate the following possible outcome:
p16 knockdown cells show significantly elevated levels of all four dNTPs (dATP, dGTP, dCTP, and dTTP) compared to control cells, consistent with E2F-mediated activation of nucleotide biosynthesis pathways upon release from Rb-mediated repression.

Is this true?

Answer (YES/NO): NO